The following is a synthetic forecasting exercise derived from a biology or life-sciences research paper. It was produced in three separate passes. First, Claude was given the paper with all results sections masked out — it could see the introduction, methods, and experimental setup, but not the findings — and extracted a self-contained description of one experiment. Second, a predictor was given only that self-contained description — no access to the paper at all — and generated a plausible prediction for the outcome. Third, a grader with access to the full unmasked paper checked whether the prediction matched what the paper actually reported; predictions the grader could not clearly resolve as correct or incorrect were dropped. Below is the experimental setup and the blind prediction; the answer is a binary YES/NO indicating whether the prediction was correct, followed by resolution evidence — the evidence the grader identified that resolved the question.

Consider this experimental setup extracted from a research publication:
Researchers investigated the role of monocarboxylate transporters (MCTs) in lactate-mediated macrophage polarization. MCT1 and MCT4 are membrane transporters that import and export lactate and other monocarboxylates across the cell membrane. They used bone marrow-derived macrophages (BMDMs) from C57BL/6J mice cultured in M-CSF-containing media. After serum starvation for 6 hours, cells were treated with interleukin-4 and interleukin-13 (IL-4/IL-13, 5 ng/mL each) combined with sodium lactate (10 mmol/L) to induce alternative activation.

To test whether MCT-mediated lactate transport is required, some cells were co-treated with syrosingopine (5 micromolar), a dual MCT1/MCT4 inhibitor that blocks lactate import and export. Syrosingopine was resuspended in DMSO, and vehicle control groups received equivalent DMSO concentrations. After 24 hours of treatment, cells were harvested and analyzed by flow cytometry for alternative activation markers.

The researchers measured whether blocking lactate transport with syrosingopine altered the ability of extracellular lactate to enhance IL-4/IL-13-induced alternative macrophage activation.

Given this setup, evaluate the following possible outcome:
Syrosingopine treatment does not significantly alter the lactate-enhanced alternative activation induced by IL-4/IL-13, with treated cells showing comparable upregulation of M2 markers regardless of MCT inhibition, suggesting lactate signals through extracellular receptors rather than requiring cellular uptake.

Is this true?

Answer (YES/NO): NO